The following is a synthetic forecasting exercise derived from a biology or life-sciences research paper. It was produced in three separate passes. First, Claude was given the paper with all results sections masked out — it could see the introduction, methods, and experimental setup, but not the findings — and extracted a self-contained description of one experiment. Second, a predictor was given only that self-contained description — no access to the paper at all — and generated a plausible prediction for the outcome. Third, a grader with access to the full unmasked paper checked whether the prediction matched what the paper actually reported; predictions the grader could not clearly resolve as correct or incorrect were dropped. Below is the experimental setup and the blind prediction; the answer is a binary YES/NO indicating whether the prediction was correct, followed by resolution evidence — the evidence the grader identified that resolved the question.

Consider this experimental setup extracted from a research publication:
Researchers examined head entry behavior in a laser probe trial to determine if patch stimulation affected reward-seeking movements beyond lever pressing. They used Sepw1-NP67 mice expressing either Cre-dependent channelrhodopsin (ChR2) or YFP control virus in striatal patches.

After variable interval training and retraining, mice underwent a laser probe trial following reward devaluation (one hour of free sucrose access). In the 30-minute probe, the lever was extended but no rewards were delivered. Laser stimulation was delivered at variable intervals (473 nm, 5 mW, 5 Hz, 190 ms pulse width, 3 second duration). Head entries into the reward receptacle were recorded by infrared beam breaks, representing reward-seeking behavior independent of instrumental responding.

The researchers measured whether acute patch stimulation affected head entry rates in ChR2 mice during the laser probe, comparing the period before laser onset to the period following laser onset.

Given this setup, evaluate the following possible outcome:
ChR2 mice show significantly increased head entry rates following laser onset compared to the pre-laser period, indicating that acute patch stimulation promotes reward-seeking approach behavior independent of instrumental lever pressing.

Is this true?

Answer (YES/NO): YES